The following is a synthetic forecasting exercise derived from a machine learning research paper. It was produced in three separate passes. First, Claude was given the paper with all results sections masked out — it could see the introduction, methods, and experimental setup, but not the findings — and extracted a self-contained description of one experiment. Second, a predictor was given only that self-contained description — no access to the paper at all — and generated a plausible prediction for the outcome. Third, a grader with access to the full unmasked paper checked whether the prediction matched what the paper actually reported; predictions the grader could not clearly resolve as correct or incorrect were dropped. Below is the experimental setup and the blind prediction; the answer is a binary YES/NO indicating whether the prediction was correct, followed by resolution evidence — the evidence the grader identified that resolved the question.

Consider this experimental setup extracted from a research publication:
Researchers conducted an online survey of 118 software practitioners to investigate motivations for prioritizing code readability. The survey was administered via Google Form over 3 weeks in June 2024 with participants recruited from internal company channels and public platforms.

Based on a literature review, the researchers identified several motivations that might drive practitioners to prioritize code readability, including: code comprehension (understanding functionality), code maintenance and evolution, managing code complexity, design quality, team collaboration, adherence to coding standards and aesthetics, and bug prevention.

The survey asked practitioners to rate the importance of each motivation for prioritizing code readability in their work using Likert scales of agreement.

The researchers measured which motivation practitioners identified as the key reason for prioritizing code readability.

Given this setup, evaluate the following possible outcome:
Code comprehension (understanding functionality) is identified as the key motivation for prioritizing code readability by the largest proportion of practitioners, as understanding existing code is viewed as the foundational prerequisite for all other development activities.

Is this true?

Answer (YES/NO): NO